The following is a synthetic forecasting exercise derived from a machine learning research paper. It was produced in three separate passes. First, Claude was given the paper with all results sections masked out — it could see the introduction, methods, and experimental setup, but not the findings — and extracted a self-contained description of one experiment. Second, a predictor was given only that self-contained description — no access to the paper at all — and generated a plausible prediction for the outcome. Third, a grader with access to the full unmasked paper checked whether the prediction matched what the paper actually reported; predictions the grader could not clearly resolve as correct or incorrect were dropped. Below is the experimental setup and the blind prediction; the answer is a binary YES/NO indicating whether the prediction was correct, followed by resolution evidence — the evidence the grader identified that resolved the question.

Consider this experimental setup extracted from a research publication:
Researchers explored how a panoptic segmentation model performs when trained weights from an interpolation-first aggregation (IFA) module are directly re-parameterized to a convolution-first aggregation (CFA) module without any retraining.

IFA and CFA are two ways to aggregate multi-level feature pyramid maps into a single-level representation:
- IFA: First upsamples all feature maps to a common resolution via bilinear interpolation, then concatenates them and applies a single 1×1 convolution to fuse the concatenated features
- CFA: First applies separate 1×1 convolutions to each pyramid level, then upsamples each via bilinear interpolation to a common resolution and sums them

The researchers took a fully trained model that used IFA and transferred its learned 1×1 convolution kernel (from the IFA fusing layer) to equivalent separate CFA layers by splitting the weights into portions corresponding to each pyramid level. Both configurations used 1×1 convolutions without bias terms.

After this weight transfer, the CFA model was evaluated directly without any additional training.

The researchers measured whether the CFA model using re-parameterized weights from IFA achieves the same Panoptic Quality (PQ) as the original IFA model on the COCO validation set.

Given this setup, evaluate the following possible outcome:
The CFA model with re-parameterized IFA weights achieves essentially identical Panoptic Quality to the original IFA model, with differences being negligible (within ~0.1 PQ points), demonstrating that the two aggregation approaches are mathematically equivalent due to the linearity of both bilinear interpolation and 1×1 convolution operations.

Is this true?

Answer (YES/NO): YES